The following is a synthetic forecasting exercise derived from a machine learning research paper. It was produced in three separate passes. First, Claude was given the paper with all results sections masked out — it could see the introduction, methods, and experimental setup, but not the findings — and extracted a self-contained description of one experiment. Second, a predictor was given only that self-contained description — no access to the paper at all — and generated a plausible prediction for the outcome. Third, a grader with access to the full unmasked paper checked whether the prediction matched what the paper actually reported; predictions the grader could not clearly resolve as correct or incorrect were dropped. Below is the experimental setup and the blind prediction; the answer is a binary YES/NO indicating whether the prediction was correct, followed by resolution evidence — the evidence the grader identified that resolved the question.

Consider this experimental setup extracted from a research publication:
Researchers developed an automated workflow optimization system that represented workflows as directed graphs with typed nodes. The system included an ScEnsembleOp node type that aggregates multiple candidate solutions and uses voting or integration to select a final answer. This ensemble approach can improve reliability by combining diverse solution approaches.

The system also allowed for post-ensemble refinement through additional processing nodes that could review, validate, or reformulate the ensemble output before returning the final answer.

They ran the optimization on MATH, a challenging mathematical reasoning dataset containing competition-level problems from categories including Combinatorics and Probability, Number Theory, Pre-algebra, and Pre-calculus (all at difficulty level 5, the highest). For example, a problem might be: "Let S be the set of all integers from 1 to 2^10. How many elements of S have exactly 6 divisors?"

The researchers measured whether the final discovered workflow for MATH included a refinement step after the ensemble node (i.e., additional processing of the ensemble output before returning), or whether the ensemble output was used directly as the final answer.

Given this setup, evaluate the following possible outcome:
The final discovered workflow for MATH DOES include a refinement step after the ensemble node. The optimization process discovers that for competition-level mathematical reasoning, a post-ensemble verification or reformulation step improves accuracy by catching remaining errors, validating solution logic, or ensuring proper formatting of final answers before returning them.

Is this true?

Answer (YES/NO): YES